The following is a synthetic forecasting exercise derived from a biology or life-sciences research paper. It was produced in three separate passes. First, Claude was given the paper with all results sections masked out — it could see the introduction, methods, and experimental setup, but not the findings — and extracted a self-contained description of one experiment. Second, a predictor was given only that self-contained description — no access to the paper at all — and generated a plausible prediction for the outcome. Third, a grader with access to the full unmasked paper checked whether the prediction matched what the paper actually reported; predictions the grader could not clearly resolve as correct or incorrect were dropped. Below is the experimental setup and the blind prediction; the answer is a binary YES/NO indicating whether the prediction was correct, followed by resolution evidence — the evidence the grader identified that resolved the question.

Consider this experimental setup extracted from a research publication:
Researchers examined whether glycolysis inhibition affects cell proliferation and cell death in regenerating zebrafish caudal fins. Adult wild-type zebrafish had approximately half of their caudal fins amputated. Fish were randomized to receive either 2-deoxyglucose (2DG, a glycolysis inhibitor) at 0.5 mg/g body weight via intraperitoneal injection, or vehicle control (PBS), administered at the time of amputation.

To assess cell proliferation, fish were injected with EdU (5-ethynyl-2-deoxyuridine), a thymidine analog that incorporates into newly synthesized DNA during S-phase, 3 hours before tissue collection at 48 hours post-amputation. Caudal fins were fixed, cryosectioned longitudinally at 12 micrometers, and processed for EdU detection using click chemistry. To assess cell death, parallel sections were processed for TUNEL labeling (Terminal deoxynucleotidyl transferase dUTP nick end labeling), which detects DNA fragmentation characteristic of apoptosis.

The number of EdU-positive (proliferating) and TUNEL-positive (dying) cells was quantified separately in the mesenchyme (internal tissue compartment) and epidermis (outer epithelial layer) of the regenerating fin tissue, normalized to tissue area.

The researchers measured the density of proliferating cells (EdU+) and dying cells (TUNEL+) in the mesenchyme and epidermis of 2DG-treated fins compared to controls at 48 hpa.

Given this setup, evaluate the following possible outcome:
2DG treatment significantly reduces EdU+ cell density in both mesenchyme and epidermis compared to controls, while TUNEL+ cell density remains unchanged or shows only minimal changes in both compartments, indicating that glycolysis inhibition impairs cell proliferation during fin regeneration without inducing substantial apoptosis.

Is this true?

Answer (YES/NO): YES